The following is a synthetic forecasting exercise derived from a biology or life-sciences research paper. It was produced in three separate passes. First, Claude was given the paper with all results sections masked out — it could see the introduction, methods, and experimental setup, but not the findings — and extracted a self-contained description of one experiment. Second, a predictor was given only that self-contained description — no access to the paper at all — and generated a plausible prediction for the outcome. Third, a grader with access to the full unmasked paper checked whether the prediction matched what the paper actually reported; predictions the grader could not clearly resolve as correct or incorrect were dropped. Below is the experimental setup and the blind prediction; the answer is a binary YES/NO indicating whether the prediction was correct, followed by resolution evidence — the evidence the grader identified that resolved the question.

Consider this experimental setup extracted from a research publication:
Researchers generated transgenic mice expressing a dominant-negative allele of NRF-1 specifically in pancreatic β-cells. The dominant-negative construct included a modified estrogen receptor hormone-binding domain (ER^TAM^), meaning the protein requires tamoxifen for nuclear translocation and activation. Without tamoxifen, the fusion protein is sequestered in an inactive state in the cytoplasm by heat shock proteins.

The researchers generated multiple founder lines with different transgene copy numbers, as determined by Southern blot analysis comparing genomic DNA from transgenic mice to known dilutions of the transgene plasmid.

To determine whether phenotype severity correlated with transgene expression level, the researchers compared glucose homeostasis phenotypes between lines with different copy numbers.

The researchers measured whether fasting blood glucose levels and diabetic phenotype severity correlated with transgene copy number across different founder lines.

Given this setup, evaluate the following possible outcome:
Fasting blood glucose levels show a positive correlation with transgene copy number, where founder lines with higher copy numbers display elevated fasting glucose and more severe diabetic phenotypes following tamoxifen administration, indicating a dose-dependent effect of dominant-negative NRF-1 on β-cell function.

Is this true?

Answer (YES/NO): NO